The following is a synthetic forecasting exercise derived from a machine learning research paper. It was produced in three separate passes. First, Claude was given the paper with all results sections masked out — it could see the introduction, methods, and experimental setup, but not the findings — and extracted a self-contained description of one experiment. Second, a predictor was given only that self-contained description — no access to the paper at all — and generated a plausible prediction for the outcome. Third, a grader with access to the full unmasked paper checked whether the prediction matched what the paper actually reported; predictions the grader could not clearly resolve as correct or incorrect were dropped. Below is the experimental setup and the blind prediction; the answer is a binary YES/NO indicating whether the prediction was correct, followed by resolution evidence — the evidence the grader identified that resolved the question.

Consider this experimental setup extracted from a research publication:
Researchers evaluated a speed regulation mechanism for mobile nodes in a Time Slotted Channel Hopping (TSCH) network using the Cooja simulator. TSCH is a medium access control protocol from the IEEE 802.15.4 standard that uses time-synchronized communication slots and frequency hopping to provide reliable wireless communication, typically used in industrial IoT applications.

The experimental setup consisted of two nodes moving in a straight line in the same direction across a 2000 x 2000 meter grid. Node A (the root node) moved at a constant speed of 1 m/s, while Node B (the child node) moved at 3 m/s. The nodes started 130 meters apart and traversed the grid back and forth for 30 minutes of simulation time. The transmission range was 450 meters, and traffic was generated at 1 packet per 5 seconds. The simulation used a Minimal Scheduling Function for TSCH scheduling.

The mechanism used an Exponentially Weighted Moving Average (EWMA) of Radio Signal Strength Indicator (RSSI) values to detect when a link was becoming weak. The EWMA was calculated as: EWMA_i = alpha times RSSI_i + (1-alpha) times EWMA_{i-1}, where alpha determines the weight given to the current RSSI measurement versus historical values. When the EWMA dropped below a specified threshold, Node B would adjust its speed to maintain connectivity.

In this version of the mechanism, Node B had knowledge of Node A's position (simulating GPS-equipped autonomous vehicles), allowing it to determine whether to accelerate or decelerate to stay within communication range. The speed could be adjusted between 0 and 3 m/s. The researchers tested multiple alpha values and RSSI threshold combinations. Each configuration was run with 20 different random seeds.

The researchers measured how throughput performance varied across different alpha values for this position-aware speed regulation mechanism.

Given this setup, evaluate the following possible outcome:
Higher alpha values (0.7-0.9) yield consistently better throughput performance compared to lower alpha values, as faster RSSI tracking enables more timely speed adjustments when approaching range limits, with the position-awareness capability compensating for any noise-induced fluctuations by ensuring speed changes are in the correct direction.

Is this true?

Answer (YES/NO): NO